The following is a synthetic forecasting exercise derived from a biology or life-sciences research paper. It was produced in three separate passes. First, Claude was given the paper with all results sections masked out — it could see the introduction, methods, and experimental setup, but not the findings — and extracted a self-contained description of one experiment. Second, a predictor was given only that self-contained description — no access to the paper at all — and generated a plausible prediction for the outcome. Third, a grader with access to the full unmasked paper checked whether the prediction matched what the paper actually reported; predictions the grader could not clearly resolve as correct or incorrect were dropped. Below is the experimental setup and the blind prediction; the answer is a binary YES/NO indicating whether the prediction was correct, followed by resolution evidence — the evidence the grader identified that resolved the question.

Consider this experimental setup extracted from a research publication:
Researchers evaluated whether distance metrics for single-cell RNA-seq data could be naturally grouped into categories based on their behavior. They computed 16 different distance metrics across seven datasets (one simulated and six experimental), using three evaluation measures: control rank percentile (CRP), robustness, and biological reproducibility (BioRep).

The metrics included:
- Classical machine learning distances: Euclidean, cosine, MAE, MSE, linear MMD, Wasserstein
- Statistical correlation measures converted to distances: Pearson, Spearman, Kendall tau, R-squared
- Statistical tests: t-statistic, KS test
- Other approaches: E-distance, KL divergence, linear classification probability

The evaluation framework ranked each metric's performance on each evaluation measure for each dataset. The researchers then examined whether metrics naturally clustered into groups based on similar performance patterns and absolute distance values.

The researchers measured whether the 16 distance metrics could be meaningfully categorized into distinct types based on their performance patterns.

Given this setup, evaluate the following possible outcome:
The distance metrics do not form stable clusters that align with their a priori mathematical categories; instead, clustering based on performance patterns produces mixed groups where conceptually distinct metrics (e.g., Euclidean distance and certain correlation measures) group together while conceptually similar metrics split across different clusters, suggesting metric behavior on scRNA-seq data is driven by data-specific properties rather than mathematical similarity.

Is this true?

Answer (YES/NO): NO